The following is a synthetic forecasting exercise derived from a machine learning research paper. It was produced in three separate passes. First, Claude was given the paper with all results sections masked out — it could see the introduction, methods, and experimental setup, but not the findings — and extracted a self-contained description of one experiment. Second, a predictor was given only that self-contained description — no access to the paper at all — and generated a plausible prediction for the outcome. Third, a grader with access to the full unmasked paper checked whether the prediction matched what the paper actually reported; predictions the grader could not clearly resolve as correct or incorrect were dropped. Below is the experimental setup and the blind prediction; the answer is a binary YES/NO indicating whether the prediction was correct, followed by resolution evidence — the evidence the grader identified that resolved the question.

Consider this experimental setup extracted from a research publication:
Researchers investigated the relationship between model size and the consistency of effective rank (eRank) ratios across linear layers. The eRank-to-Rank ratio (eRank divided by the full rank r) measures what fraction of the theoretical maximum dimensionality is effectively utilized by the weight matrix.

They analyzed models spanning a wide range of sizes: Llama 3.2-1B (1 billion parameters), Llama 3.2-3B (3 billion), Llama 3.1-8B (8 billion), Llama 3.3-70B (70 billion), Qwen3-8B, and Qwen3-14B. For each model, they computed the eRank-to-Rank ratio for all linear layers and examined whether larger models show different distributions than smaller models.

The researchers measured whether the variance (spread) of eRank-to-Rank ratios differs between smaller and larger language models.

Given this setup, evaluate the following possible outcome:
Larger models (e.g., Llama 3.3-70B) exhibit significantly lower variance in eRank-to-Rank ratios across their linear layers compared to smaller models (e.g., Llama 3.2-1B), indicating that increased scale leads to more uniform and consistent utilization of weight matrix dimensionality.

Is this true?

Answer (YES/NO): NO